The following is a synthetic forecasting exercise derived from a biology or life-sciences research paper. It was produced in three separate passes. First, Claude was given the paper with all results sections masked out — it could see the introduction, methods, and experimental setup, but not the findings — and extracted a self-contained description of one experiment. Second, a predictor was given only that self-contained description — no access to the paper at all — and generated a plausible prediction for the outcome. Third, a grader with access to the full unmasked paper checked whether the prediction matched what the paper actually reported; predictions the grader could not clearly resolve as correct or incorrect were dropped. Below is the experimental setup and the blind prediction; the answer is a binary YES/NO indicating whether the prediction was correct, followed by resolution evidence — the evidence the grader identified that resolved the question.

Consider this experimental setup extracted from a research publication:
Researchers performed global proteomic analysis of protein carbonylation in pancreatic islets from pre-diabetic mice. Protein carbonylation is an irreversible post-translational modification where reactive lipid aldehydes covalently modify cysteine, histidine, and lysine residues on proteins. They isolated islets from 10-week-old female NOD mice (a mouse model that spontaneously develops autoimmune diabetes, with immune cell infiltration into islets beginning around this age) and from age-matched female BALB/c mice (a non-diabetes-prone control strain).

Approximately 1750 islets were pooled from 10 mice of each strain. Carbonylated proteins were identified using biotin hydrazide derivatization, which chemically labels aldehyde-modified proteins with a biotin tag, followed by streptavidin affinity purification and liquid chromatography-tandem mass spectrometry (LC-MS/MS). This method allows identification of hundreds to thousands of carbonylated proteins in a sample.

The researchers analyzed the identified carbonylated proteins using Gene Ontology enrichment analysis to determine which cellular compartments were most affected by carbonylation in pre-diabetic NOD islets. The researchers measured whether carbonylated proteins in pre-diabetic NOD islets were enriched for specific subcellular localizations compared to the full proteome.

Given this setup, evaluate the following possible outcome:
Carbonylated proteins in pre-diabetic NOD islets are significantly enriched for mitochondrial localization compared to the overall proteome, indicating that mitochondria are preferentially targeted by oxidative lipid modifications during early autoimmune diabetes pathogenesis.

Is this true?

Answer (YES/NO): NO